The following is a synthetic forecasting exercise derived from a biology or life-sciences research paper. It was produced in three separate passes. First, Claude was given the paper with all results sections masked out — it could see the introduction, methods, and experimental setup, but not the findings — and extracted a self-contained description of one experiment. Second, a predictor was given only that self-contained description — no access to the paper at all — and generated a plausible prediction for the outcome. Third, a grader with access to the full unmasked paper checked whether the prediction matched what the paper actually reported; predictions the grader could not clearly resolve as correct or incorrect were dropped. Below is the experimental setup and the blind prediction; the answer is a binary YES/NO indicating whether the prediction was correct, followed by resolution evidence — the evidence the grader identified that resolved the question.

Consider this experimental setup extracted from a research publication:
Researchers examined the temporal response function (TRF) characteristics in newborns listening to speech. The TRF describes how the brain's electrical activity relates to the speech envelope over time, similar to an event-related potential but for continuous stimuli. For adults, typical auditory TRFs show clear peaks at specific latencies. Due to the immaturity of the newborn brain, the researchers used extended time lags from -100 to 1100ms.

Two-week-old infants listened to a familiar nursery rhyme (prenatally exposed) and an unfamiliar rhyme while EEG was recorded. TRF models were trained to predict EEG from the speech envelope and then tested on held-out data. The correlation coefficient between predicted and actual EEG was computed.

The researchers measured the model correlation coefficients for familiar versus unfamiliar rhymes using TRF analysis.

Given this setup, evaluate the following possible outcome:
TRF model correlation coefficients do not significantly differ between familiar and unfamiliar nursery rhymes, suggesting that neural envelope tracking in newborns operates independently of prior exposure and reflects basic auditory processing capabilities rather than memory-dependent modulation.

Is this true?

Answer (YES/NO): YES